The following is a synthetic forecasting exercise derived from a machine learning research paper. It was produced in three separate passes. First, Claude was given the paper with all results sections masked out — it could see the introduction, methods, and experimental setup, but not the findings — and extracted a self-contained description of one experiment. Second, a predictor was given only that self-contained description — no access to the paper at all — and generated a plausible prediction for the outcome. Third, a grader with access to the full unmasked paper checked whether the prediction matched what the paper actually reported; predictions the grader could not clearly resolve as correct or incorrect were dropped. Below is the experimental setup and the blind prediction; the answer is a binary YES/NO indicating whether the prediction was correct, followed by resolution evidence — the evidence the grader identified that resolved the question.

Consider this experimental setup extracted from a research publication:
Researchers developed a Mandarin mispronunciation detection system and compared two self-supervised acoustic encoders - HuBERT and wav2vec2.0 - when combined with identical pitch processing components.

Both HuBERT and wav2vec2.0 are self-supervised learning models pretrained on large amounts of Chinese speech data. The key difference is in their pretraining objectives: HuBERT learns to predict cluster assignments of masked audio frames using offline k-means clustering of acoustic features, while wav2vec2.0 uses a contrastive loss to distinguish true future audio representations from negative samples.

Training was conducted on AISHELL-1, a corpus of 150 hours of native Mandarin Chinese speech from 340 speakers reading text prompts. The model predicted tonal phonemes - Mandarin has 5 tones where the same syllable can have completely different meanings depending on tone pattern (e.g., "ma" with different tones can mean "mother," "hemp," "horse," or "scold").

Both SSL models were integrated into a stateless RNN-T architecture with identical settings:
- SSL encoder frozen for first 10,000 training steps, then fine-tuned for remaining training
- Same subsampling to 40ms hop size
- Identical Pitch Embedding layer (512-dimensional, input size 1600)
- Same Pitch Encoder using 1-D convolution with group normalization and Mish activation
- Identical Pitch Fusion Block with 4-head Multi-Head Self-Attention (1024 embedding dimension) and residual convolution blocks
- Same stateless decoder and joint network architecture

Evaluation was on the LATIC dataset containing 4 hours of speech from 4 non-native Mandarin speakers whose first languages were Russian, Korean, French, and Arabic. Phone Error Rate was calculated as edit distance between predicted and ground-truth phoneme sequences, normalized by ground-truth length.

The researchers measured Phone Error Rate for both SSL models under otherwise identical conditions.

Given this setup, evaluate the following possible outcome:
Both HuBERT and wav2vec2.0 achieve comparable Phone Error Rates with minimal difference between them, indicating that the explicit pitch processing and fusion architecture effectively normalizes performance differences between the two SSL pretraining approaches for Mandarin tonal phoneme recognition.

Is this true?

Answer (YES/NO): NO